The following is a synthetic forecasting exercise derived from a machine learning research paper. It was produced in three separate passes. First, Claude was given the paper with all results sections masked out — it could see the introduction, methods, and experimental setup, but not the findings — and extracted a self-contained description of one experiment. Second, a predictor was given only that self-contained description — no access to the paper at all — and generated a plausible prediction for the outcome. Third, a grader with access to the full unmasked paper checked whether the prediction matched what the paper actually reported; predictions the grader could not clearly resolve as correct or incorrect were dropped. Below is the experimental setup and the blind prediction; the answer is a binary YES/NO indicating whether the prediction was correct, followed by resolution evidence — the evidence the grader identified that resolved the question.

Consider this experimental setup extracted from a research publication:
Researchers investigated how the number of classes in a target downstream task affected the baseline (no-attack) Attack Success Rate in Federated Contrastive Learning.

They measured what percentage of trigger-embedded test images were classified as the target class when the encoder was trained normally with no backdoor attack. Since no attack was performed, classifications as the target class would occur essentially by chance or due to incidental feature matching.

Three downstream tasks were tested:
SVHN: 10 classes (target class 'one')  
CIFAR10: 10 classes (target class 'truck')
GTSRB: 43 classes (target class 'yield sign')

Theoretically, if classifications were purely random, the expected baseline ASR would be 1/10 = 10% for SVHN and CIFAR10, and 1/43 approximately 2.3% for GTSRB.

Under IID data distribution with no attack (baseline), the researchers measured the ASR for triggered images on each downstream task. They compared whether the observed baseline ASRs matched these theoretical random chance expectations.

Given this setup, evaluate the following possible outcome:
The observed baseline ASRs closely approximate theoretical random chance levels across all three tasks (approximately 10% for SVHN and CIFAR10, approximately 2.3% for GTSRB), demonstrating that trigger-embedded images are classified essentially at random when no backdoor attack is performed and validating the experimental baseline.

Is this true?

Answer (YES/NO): NO